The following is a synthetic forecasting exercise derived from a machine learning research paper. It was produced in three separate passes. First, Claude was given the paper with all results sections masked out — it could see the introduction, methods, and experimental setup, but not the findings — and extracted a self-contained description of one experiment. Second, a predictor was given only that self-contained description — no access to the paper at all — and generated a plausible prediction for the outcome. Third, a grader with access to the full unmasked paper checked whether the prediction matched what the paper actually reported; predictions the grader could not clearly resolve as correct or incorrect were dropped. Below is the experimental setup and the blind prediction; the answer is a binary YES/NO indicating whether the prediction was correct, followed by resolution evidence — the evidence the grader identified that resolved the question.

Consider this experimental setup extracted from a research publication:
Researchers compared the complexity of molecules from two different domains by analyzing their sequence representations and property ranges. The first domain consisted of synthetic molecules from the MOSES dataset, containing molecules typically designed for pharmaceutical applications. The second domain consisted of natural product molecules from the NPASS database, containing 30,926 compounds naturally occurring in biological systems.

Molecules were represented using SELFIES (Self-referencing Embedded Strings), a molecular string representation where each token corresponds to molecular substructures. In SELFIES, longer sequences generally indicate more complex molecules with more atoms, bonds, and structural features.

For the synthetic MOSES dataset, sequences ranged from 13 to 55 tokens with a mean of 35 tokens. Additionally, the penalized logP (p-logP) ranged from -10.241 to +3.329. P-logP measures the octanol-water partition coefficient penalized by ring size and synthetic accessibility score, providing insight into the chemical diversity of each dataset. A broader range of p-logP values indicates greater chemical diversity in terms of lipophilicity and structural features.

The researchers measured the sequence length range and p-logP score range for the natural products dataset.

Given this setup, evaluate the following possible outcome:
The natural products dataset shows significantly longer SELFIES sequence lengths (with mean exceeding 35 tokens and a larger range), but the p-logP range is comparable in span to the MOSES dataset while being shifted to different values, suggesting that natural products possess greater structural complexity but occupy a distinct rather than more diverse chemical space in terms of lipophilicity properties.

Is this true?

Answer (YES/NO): NO